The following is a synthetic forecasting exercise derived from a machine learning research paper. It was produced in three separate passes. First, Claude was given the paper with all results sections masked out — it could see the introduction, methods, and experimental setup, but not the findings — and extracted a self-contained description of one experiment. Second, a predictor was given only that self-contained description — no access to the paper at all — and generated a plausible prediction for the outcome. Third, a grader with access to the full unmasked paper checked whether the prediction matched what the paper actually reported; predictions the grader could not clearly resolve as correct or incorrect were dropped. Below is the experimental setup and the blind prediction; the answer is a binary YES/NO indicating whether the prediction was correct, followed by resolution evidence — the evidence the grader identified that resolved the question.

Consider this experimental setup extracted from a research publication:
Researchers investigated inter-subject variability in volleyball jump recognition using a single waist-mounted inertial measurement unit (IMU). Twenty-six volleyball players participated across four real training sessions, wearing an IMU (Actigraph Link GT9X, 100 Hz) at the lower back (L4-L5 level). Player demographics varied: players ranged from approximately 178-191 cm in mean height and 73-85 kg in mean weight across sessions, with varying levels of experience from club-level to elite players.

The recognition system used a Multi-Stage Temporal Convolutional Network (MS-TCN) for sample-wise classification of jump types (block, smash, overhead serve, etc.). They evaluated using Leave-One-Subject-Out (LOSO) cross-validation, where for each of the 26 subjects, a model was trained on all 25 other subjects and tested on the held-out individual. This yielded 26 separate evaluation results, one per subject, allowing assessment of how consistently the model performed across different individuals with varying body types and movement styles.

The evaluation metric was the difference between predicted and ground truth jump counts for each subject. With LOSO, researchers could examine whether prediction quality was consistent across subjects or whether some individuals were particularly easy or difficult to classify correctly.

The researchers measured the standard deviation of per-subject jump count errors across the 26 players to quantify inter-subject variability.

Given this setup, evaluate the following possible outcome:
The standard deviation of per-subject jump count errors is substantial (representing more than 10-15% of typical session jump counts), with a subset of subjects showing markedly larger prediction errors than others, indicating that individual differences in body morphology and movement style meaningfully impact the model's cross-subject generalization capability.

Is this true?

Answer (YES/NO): YES